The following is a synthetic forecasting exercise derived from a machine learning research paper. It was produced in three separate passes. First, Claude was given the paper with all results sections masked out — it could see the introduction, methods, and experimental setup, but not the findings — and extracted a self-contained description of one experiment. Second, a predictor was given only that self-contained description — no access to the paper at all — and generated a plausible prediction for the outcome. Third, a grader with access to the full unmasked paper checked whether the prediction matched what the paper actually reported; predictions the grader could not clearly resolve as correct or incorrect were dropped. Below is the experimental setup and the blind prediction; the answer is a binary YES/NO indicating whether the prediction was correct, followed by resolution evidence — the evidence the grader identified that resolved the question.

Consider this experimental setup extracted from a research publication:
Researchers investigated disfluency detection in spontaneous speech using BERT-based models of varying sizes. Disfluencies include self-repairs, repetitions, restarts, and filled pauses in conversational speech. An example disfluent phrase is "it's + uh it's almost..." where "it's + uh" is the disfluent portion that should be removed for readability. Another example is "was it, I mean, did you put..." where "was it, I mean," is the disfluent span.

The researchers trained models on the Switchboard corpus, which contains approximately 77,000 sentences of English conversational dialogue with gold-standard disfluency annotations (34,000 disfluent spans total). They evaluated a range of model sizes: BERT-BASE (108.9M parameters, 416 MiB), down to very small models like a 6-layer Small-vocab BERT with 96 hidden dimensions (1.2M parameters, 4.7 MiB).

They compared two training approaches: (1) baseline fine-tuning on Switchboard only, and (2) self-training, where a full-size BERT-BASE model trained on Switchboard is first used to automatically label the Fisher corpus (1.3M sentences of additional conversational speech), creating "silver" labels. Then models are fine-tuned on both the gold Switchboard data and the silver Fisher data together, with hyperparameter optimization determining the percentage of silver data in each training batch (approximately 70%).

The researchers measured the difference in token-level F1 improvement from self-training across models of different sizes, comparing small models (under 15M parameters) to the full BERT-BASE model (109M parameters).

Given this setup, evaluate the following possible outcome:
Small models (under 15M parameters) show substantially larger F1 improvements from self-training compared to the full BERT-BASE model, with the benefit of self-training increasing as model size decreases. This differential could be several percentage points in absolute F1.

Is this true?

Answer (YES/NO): YES